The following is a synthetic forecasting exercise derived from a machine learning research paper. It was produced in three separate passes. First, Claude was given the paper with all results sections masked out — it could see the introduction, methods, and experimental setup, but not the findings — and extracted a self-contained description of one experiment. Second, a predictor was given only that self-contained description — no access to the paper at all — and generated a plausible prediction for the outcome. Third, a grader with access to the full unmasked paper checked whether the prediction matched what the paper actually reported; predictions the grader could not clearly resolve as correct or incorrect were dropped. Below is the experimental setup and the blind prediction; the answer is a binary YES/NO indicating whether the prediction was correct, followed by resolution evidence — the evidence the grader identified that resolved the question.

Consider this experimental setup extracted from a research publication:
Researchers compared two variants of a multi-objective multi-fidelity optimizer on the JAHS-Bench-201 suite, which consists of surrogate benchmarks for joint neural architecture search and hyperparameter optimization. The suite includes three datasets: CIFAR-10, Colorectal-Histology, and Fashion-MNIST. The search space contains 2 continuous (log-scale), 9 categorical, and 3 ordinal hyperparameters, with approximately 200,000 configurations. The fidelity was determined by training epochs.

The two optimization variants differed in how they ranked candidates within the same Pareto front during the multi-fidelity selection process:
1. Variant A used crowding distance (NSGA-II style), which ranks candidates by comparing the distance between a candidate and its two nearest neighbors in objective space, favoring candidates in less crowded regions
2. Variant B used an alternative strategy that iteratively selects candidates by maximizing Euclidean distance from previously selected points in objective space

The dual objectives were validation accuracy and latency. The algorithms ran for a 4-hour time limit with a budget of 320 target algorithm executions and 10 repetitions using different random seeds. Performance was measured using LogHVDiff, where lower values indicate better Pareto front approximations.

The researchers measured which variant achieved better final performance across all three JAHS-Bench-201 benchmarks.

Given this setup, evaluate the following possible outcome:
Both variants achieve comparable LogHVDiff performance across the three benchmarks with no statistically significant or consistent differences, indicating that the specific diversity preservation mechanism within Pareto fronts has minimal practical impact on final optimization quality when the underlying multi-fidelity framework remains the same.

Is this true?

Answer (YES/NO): NO